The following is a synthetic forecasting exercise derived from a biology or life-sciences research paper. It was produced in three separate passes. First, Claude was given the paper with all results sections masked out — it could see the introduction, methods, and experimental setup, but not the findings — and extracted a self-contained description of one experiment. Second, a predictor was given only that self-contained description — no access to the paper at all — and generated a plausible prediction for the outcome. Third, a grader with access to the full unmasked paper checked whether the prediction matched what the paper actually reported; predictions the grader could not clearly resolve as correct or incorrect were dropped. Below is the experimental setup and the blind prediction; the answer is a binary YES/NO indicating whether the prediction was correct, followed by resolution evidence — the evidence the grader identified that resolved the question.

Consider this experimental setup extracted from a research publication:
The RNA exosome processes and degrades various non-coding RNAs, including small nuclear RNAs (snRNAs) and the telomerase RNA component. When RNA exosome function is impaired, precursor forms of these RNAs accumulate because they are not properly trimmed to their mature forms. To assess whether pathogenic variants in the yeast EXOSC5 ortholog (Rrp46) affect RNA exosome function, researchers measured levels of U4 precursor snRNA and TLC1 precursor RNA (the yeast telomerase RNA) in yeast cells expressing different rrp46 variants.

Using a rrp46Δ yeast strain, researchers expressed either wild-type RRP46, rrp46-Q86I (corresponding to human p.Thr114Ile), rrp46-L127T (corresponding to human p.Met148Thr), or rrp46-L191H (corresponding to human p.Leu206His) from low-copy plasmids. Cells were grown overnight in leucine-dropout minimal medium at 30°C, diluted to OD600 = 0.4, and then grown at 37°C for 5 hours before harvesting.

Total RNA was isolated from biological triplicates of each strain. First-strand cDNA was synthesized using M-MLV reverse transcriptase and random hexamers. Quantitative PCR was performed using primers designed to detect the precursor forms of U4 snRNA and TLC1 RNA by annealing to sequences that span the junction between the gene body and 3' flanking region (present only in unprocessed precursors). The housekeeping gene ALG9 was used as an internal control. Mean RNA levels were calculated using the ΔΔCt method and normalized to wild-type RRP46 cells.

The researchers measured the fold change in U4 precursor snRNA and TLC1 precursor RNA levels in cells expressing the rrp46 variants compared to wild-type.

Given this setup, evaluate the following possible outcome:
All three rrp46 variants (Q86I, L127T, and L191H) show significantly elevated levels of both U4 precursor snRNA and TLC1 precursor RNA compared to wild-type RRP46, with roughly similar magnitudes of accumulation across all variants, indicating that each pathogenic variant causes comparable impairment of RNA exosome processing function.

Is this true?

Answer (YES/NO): NO